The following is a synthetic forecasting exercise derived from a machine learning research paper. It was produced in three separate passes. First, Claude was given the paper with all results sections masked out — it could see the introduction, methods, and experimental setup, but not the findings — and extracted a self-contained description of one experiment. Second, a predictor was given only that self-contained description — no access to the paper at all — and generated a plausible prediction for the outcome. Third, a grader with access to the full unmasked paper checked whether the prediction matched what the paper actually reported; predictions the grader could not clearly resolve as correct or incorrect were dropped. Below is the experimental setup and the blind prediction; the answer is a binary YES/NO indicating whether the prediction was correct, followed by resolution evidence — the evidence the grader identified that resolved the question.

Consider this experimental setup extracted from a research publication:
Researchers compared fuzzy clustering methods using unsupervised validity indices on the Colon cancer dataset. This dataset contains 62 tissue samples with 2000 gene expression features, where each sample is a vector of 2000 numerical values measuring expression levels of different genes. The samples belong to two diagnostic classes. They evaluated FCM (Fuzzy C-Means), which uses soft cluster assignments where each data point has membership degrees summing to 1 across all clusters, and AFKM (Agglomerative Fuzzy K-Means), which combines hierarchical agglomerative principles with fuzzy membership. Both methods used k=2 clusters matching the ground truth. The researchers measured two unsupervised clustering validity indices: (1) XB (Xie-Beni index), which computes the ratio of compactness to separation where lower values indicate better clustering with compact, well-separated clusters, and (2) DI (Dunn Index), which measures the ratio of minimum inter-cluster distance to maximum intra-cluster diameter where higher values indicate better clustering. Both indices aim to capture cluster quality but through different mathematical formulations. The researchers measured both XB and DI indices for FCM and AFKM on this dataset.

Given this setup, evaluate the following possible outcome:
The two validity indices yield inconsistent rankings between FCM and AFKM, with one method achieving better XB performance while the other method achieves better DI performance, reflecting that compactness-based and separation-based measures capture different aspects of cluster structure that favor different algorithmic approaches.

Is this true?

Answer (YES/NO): YES